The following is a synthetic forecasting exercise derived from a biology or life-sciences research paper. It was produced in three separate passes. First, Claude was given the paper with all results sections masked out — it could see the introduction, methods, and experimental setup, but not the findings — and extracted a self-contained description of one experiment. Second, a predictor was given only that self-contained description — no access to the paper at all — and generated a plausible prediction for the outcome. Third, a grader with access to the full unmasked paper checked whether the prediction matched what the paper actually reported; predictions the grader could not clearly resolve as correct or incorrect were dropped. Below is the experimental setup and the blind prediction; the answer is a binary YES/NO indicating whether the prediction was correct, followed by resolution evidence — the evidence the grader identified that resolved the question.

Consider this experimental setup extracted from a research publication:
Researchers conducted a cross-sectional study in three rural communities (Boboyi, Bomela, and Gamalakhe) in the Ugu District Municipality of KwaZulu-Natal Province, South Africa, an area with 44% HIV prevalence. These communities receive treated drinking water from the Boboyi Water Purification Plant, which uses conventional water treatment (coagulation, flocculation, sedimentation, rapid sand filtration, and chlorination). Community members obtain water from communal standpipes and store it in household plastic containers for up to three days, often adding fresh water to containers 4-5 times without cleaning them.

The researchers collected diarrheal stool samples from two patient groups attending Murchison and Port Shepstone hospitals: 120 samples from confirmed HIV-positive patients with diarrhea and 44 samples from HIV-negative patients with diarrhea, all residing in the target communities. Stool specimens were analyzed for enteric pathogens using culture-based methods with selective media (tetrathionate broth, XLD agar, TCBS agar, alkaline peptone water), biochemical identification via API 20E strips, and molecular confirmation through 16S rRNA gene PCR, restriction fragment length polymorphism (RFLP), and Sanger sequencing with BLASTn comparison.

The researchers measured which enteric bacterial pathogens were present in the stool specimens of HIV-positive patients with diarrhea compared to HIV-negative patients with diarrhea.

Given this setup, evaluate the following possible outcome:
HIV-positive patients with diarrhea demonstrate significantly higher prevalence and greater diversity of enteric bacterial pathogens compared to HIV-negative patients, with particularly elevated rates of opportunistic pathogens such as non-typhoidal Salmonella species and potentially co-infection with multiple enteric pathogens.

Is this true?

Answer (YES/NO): NO